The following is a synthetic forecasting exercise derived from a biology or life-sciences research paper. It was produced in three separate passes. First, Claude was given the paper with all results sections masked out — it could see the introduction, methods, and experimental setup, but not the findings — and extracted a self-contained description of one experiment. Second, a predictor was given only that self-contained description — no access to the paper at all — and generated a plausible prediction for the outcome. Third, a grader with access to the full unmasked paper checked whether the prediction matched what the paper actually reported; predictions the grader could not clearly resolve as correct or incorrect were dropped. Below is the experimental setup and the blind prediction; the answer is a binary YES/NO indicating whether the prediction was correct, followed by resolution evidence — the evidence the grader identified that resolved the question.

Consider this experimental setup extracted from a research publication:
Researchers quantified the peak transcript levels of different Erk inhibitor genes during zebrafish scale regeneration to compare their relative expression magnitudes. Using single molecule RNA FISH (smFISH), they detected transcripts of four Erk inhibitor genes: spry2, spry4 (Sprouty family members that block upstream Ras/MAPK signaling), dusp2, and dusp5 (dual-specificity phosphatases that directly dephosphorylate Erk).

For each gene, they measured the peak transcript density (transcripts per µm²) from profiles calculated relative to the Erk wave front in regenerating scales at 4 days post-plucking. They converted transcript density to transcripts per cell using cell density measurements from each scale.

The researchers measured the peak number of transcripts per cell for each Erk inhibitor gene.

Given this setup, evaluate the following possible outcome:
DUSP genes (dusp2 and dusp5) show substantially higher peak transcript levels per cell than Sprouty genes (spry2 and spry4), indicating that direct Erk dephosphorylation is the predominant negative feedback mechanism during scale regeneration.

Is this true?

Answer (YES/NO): NO